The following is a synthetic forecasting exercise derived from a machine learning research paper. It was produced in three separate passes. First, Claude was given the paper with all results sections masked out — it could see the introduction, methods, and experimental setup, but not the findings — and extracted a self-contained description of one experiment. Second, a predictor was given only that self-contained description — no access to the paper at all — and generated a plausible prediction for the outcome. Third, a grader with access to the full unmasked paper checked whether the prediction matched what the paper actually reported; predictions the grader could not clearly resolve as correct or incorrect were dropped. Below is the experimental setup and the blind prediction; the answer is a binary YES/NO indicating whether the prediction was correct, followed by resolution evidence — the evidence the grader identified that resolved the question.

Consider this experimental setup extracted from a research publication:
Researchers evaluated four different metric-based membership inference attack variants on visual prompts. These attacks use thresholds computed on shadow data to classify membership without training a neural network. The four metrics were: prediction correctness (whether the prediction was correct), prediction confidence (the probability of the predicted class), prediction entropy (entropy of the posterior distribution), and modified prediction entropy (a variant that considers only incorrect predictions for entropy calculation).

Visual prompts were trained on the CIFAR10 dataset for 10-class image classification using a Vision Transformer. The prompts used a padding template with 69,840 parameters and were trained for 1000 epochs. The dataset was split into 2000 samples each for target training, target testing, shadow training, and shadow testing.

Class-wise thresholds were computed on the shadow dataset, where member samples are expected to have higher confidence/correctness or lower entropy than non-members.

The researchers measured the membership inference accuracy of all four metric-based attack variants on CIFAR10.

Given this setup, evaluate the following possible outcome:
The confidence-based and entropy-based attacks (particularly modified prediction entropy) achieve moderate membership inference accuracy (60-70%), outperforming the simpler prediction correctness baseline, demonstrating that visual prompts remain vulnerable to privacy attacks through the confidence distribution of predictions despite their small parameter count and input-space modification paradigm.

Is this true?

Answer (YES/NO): NO